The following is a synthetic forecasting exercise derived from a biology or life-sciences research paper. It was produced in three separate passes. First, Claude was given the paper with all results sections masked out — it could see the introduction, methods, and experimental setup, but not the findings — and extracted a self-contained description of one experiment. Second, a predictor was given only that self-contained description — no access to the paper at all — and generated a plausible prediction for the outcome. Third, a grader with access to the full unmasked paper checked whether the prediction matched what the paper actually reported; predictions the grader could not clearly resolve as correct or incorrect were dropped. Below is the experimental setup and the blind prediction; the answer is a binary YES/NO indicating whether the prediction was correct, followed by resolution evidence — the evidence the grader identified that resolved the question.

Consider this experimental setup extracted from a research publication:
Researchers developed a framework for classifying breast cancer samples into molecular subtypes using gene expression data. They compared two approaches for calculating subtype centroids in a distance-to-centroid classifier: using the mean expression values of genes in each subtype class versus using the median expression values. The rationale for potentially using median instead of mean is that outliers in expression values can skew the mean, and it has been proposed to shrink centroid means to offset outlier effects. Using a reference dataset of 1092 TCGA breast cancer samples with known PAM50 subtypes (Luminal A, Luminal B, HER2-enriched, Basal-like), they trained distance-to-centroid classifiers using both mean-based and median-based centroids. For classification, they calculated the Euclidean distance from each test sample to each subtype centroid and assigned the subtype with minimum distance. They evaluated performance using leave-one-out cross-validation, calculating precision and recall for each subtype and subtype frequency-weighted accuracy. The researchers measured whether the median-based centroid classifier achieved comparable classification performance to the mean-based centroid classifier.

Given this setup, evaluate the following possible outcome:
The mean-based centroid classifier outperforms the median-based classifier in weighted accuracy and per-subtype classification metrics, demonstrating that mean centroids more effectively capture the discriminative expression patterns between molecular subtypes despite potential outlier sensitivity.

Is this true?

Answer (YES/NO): NO